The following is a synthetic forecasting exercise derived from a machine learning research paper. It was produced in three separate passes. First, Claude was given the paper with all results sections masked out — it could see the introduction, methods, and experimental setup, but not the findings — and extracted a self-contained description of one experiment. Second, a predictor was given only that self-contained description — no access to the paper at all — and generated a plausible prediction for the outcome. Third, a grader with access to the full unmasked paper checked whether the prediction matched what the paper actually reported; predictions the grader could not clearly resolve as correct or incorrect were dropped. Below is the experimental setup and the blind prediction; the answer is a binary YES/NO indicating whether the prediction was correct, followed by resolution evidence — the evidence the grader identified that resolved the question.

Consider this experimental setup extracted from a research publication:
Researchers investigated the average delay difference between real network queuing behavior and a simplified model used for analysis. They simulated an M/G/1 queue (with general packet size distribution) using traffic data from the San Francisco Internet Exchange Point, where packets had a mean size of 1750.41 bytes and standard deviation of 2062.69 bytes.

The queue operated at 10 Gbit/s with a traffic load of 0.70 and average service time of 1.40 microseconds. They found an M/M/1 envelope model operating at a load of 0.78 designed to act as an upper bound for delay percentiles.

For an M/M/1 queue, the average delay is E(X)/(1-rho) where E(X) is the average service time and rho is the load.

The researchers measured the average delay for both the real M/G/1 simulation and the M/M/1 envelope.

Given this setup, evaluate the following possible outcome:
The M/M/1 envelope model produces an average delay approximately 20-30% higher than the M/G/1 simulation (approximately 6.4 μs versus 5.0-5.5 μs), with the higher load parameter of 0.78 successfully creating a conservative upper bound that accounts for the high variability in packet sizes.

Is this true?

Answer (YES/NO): NO